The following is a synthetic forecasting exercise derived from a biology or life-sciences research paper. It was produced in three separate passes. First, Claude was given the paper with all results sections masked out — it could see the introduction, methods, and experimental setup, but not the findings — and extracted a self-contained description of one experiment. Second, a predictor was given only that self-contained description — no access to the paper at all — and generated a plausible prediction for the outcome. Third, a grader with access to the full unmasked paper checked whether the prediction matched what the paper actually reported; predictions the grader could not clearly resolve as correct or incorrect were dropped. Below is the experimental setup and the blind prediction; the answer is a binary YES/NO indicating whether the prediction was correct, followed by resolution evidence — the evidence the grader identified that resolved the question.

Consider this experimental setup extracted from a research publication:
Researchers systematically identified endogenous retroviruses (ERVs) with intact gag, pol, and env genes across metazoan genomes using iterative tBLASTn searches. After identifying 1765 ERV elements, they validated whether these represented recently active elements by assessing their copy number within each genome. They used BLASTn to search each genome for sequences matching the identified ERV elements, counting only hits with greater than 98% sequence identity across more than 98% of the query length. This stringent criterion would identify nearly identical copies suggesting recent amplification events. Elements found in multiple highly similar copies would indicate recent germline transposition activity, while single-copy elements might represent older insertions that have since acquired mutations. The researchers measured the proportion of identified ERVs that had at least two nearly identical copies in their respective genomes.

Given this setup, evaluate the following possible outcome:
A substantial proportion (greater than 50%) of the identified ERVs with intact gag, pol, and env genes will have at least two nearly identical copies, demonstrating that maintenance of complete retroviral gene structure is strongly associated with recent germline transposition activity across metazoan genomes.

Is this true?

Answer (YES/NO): YES